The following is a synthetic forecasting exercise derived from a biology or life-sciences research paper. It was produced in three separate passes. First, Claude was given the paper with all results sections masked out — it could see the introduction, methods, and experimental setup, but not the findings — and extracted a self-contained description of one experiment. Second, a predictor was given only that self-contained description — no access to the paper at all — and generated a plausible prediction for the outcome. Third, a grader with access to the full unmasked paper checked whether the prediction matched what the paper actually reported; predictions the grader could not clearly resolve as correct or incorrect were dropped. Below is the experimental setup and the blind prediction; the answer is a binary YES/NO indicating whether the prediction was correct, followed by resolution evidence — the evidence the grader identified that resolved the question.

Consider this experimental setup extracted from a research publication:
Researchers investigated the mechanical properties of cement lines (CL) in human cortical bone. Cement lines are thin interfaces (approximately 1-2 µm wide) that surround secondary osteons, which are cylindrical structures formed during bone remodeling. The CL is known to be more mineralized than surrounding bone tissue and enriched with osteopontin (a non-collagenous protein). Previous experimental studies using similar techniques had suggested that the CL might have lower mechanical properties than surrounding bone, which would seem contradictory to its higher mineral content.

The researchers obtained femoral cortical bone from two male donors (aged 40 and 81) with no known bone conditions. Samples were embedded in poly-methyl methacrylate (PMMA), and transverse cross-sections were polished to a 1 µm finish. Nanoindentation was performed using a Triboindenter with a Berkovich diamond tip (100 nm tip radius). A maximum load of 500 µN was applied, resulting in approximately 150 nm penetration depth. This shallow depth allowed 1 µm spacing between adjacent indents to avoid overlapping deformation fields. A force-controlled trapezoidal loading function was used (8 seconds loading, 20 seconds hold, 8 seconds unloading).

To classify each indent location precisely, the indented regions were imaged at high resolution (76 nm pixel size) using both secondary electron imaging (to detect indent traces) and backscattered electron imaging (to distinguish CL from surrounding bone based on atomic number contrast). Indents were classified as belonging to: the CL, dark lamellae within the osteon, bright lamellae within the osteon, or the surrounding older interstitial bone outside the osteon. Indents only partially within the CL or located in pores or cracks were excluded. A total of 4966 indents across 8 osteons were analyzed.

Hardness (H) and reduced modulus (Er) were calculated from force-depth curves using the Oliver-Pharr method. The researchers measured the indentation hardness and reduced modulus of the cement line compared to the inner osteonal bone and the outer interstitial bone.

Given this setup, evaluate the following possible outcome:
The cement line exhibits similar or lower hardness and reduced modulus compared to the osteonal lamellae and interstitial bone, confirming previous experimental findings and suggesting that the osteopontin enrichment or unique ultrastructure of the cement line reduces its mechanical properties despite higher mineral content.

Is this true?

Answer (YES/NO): NO